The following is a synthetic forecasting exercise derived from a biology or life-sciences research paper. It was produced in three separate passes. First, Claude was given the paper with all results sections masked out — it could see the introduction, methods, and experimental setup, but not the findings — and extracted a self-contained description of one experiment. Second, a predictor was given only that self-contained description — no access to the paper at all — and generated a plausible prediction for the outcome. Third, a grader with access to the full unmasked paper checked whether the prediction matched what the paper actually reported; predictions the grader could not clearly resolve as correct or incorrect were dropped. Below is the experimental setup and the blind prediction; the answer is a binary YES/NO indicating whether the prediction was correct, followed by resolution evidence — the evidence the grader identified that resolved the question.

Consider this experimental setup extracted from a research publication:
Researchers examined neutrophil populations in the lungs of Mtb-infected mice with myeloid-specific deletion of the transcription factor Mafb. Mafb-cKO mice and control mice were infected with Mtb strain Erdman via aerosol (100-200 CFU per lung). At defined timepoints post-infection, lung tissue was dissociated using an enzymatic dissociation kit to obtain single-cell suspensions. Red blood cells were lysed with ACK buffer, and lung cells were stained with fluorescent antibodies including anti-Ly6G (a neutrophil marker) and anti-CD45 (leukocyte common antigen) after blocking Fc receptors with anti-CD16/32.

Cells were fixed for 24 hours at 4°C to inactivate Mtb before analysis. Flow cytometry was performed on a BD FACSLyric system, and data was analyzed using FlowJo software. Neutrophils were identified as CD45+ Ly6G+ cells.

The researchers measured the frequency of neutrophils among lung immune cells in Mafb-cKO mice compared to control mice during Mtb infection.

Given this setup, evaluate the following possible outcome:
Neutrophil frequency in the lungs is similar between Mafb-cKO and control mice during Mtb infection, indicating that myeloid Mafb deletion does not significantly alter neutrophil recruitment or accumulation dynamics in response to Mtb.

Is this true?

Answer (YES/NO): NO